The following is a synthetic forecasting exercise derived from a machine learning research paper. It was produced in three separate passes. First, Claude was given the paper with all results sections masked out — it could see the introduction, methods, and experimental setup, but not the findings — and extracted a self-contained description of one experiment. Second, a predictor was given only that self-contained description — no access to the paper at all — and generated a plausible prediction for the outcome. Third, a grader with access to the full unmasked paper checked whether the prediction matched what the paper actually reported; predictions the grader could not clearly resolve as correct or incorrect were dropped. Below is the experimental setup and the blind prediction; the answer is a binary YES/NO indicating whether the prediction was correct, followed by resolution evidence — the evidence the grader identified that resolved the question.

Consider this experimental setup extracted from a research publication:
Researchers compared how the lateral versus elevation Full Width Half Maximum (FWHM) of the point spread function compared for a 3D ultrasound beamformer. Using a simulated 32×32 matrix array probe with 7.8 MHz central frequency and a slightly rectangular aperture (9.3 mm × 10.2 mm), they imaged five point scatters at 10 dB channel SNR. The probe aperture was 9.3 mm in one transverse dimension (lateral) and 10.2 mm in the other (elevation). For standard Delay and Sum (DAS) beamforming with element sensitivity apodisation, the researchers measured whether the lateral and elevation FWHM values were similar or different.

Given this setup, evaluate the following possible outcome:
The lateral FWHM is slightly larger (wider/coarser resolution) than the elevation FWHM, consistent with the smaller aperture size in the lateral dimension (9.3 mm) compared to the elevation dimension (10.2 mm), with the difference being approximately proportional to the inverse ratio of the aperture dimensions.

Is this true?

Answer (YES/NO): YES